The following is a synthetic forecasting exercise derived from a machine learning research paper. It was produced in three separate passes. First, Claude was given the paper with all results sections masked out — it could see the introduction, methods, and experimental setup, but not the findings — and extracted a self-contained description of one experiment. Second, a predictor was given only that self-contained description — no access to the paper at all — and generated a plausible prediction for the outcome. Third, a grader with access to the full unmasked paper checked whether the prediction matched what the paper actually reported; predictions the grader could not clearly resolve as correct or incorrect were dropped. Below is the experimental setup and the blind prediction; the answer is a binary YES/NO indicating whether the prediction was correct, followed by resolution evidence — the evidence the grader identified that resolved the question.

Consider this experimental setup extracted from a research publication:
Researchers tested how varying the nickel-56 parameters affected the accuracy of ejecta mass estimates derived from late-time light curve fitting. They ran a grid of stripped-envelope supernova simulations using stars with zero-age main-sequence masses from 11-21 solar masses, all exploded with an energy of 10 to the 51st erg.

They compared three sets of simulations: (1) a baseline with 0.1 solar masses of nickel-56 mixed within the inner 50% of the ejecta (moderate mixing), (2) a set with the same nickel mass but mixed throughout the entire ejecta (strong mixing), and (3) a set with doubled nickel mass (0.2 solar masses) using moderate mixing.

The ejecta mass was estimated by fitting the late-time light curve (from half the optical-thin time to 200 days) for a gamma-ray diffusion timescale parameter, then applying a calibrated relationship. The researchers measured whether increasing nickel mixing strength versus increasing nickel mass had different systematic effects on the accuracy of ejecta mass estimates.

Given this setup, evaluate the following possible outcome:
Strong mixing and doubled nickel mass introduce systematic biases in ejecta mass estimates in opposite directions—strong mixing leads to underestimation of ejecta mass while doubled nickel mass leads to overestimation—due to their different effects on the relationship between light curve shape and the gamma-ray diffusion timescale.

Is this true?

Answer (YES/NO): YES